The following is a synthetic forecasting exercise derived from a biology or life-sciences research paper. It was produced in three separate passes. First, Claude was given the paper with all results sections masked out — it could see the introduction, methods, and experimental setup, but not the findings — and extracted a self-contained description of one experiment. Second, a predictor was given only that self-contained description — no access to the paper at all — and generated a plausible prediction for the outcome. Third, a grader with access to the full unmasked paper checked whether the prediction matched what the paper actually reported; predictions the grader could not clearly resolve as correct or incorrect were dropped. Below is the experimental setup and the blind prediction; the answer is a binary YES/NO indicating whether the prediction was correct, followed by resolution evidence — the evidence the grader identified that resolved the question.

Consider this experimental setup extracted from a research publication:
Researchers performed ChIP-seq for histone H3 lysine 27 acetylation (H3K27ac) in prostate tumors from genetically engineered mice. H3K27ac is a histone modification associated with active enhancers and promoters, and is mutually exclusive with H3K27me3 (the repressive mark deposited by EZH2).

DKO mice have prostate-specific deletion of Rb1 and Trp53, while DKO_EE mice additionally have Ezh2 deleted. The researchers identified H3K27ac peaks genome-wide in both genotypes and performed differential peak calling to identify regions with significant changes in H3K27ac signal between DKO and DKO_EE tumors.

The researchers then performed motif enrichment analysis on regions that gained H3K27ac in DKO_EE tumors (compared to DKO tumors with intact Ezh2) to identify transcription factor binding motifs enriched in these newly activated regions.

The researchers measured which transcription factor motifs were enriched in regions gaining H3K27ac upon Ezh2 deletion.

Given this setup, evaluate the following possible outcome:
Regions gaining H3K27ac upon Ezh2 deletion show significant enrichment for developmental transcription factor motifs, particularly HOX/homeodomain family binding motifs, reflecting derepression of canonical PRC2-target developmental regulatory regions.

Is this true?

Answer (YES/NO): NO